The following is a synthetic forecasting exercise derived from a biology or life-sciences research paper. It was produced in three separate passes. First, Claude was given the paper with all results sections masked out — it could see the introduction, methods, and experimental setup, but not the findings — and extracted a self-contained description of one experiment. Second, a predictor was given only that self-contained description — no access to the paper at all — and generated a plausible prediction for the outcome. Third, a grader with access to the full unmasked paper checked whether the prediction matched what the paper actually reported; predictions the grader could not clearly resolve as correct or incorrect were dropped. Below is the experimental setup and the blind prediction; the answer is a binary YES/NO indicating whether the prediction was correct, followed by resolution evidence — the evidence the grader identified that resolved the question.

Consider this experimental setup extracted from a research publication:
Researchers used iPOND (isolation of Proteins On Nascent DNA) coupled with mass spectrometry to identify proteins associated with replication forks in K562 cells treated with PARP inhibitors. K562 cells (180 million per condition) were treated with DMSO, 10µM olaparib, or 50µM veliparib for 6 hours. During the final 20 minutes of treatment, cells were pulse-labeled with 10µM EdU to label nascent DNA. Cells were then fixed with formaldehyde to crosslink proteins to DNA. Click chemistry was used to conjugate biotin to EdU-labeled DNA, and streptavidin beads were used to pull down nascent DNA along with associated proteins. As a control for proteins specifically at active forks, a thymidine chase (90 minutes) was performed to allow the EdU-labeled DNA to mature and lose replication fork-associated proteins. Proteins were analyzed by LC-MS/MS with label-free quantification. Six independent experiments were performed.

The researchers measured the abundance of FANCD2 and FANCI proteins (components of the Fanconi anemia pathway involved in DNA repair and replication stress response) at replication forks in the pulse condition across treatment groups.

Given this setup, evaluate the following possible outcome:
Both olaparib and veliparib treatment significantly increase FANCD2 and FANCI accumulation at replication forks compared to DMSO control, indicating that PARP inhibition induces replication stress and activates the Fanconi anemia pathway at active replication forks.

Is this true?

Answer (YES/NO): NO